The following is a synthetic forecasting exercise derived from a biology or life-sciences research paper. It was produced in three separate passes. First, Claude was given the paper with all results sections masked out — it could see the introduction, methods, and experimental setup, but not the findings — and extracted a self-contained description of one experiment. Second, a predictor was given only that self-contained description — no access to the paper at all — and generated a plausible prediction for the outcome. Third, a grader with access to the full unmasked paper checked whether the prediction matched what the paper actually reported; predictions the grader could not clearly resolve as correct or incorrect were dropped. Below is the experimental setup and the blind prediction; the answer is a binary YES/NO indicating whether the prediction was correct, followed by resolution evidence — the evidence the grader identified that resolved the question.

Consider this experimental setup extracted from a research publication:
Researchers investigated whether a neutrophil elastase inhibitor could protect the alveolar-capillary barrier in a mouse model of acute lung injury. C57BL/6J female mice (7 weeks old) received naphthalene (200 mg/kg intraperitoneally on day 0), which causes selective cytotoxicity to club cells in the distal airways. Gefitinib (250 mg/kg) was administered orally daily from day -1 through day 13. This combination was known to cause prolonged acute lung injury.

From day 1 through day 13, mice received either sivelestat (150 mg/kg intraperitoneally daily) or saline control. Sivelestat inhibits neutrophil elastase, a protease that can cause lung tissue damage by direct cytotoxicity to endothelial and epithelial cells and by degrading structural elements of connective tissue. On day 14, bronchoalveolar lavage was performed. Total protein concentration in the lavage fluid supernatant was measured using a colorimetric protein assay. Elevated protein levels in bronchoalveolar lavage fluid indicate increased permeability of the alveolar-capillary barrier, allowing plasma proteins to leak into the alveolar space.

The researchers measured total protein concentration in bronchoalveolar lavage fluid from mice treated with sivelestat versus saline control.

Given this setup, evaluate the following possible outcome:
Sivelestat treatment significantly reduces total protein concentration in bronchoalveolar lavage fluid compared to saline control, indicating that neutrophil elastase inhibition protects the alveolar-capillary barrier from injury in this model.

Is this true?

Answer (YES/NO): YES